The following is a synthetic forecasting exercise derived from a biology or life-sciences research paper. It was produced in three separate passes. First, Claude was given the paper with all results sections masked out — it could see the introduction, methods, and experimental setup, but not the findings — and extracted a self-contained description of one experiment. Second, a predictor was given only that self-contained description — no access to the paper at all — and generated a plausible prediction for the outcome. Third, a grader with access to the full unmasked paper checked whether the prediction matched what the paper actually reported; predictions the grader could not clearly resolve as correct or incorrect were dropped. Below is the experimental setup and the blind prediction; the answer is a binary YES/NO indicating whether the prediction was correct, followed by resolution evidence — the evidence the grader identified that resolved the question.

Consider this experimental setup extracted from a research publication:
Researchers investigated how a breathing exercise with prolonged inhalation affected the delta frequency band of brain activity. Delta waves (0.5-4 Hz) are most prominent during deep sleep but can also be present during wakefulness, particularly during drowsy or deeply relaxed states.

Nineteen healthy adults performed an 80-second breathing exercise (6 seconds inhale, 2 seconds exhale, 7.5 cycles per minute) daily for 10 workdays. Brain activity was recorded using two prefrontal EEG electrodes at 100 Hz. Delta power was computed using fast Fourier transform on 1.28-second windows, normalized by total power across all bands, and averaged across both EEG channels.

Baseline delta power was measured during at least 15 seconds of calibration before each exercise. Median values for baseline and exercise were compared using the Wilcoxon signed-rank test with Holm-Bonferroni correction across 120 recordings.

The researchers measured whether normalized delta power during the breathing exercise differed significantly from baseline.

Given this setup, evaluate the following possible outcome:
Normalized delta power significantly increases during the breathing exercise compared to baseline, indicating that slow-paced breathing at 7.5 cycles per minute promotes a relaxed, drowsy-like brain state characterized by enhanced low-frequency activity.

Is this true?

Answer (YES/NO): NO